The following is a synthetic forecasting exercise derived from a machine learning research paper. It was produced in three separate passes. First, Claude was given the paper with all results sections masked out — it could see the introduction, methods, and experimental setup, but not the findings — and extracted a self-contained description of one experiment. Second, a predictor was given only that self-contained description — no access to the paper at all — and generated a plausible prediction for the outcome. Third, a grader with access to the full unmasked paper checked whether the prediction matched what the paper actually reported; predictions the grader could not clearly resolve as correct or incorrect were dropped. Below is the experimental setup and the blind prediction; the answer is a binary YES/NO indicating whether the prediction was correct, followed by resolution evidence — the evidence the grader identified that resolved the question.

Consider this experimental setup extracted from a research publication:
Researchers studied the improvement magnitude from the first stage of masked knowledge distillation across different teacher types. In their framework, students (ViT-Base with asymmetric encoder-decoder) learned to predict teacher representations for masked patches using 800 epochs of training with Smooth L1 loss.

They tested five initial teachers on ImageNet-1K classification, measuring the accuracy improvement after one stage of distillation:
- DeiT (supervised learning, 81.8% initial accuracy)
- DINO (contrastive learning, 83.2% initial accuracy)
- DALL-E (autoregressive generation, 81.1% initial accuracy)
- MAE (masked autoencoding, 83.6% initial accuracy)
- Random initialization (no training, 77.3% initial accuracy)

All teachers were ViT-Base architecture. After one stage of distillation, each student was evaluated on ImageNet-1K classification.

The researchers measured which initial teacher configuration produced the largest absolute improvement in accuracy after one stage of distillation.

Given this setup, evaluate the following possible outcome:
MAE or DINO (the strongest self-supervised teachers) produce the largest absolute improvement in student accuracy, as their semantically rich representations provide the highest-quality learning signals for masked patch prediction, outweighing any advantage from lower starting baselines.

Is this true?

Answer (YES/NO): NO